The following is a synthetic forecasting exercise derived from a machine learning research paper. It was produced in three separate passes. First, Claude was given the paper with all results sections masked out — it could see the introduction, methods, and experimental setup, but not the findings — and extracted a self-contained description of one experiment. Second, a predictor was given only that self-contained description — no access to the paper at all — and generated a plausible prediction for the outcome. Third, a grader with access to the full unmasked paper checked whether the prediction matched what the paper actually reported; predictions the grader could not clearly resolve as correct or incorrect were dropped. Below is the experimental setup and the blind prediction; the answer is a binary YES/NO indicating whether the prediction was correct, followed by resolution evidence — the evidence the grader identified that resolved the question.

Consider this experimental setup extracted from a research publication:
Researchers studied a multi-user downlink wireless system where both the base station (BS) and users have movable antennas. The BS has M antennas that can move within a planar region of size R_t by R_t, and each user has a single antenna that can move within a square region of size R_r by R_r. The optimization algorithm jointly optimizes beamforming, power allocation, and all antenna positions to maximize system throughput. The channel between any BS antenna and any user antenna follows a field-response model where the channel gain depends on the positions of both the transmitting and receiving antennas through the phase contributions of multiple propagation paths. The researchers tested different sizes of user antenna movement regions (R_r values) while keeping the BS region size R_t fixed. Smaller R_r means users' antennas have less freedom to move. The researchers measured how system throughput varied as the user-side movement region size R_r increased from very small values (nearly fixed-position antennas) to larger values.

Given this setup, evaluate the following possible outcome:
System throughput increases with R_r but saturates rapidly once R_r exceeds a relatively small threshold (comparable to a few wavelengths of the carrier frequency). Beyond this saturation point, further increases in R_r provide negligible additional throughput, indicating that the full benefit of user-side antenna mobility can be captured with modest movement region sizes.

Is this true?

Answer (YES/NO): NO